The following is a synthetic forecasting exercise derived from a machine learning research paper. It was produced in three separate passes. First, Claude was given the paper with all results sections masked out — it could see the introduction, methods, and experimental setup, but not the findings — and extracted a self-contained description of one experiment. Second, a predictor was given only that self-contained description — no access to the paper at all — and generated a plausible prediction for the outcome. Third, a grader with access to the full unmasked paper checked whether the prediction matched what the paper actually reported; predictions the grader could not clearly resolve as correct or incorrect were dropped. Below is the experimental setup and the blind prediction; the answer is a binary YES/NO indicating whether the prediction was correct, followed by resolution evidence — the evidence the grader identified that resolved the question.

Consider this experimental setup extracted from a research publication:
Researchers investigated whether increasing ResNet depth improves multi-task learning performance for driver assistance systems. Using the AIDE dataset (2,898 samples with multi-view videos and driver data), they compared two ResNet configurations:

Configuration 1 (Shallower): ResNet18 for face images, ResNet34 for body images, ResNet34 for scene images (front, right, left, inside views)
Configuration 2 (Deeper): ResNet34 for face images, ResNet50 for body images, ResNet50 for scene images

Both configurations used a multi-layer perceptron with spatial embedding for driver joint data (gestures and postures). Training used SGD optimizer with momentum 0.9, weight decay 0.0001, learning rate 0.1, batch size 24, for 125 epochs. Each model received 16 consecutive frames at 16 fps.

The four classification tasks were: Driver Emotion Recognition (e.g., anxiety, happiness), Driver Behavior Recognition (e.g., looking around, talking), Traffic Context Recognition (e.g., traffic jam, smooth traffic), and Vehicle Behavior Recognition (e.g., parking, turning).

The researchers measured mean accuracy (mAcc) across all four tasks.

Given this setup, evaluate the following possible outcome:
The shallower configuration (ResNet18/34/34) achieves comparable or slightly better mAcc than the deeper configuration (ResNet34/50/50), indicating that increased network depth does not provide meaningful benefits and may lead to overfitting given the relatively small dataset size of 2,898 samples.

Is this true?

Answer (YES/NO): NO